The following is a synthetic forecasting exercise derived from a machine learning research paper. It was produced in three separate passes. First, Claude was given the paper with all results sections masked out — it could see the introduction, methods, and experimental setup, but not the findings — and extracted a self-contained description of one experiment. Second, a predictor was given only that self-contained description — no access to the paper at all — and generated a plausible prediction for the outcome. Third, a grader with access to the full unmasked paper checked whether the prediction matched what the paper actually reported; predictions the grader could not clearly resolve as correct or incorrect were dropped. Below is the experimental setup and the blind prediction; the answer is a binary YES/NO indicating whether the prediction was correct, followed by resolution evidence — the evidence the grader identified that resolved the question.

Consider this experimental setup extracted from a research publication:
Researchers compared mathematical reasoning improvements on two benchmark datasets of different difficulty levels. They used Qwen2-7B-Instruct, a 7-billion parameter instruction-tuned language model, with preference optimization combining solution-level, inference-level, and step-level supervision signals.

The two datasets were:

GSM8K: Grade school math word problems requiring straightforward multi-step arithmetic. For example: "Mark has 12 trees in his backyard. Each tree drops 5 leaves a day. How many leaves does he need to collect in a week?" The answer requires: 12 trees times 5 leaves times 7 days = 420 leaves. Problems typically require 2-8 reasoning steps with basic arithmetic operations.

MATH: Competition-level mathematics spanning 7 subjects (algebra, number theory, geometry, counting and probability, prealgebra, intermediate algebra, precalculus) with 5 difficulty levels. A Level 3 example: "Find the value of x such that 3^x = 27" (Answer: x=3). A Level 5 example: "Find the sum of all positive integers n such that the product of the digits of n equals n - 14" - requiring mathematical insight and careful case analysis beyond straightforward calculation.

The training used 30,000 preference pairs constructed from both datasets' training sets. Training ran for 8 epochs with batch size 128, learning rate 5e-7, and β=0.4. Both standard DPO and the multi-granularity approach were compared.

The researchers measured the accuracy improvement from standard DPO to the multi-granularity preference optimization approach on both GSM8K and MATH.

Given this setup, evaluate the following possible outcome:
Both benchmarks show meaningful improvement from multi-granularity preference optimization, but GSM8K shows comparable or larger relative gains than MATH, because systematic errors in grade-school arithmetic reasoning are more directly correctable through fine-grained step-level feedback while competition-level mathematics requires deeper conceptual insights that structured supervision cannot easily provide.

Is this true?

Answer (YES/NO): NO